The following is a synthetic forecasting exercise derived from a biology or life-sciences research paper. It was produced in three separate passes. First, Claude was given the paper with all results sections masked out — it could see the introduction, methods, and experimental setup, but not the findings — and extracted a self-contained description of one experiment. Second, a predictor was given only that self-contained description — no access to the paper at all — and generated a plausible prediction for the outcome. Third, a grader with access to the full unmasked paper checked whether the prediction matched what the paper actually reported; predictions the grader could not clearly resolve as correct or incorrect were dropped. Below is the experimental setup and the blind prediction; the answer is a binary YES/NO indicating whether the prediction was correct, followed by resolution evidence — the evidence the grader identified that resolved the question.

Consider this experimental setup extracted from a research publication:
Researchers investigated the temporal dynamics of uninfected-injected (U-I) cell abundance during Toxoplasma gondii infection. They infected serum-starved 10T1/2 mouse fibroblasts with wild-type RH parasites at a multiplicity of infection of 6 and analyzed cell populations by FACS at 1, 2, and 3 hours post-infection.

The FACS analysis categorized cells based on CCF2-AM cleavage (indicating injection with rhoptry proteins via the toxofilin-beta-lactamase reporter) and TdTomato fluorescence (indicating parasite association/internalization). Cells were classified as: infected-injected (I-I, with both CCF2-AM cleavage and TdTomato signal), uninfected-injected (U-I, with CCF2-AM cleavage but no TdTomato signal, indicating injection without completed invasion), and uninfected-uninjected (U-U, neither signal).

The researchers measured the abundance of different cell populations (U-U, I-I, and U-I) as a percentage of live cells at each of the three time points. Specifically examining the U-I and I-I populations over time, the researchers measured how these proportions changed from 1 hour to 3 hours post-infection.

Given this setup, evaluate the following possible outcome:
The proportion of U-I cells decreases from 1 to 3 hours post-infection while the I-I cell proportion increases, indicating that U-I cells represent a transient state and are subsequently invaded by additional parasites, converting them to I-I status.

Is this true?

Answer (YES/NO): NO